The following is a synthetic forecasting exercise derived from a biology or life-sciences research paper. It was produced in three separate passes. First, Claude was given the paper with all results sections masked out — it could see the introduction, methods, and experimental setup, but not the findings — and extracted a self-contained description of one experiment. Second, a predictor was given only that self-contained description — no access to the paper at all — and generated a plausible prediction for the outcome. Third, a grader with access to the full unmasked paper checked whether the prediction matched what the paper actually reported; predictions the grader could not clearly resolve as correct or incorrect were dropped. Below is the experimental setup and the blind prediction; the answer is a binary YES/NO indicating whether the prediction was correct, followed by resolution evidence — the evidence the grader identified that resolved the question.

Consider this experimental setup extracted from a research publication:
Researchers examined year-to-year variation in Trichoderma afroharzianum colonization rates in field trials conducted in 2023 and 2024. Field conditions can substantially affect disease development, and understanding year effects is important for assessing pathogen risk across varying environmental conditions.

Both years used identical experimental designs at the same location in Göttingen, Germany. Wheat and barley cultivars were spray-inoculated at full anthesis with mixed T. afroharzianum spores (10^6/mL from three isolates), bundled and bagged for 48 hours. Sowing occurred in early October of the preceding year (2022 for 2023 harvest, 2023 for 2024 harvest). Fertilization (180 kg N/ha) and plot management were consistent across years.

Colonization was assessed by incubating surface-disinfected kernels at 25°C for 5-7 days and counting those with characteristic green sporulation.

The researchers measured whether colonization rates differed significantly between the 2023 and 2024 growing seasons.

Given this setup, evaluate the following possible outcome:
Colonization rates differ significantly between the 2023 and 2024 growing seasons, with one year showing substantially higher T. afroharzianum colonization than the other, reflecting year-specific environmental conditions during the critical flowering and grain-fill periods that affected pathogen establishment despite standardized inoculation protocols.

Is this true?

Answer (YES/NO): NO